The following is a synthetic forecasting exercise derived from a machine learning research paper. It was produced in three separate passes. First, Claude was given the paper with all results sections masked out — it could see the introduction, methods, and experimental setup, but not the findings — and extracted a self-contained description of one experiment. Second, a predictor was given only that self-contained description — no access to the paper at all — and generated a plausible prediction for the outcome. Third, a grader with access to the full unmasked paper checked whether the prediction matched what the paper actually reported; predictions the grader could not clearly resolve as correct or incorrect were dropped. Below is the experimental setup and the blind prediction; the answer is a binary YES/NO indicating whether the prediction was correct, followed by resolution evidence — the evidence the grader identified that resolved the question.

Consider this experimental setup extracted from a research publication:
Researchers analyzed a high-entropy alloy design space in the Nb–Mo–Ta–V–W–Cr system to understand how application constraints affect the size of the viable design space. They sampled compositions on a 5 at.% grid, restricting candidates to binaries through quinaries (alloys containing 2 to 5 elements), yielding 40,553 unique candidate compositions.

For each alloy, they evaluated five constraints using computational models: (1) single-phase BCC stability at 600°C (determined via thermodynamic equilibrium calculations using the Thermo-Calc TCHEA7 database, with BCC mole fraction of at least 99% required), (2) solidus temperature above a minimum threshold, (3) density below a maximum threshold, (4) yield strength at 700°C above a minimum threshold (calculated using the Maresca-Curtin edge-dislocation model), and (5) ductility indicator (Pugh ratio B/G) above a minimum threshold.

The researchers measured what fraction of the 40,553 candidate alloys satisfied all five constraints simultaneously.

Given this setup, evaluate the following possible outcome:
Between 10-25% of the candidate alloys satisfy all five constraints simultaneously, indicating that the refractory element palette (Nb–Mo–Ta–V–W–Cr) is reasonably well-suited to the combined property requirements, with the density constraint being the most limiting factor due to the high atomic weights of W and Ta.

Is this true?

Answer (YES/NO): NO